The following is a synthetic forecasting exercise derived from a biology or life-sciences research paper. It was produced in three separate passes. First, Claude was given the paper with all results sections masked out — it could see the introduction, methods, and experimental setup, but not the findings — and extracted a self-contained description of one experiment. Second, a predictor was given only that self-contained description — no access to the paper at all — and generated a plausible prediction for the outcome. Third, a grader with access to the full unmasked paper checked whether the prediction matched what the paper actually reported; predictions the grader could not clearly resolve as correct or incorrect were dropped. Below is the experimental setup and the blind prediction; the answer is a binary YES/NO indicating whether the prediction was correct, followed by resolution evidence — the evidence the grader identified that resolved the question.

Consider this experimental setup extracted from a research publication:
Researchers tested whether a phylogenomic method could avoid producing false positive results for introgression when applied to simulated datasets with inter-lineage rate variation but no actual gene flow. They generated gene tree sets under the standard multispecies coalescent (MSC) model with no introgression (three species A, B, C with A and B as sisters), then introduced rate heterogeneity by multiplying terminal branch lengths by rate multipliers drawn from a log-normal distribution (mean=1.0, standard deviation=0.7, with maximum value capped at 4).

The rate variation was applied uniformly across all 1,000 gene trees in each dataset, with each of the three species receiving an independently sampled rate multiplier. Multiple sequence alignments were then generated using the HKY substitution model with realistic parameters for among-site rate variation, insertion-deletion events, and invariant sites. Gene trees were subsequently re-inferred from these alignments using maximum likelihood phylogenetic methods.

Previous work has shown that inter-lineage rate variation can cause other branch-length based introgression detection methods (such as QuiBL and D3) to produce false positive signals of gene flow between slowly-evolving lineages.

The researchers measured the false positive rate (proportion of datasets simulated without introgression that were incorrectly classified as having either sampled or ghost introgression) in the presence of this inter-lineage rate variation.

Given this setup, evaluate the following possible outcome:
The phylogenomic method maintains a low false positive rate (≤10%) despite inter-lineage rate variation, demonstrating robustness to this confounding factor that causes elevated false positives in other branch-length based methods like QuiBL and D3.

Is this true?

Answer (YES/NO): YES